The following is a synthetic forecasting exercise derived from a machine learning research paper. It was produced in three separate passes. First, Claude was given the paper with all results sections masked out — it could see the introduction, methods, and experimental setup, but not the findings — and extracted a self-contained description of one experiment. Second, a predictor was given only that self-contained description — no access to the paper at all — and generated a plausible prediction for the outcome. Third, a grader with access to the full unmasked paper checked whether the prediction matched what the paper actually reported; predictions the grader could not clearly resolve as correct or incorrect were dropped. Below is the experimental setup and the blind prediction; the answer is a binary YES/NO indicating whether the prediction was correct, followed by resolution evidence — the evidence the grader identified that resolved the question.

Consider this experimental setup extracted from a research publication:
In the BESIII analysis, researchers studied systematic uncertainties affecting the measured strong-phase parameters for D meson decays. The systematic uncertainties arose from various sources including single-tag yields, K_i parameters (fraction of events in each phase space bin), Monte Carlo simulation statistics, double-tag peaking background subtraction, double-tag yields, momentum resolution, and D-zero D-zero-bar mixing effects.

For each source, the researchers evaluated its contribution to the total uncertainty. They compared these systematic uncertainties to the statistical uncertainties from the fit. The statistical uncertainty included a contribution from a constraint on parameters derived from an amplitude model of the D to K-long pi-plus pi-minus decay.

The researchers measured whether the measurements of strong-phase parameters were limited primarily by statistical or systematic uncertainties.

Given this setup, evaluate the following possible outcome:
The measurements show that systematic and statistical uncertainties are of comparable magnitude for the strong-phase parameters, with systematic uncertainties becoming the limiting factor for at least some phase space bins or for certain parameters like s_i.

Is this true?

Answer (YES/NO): NO